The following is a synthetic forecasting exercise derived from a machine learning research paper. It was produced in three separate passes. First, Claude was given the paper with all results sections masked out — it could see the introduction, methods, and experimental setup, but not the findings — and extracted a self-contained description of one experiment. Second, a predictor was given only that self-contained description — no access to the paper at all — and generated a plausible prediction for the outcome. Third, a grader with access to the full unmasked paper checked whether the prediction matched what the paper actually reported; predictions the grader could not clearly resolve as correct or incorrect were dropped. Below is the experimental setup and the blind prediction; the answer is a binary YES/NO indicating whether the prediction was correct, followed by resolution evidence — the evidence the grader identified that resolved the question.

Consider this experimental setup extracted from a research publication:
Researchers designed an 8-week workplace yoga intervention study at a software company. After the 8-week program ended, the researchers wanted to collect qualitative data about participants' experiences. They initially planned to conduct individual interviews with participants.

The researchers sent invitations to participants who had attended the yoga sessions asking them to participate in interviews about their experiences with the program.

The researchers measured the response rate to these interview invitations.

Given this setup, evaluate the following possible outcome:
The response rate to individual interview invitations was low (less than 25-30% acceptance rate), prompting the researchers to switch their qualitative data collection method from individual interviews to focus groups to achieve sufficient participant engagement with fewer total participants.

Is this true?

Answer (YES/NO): YES